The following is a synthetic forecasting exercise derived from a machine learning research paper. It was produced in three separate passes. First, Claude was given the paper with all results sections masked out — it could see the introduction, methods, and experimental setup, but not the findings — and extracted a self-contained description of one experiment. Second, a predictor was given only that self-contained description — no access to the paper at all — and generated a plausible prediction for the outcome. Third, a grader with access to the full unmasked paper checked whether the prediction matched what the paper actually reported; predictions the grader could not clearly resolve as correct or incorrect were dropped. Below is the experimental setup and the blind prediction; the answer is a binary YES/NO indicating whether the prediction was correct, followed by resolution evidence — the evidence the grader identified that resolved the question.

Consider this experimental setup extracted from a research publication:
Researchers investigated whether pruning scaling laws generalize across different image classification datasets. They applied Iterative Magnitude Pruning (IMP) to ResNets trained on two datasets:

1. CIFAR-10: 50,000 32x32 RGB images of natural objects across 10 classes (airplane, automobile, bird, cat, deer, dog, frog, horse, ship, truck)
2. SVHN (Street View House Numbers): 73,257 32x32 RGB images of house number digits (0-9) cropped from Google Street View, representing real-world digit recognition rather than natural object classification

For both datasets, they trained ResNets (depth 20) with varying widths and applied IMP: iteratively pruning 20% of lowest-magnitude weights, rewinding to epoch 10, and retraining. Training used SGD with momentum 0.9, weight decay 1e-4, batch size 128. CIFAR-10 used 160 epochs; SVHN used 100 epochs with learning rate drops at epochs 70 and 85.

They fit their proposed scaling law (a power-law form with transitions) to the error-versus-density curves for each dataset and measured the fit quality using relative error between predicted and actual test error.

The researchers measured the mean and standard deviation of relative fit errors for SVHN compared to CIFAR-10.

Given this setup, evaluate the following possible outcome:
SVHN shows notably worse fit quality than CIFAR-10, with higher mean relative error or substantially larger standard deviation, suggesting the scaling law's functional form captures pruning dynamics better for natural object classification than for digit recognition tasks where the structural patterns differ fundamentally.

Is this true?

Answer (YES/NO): YES